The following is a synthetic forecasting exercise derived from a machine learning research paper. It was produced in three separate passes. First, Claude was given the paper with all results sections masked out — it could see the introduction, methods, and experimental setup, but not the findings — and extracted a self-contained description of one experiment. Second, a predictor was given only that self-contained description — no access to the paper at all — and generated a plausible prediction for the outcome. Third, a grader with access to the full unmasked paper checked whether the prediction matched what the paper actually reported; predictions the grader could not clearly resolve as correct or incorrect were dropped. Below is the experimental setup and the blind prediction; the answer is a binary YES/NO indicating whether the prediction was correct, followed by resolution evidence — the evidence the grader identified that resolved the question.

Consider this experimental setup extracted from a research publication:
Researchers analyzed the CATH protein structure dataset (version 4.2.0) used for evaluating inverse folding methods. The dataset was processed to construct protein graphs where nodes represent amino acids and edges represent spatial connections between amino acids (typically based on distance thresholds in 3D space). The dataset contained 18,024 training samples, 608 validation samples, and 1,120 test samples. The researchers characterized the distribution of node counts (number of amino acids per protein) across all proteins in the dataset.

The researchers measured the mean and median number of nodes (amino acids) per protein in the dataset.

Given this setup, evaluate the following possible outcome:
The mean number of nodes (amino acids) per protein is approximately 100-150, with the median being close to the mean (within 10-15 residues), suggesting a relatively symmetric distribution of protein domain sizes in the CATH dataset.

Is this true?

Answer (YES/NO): NO